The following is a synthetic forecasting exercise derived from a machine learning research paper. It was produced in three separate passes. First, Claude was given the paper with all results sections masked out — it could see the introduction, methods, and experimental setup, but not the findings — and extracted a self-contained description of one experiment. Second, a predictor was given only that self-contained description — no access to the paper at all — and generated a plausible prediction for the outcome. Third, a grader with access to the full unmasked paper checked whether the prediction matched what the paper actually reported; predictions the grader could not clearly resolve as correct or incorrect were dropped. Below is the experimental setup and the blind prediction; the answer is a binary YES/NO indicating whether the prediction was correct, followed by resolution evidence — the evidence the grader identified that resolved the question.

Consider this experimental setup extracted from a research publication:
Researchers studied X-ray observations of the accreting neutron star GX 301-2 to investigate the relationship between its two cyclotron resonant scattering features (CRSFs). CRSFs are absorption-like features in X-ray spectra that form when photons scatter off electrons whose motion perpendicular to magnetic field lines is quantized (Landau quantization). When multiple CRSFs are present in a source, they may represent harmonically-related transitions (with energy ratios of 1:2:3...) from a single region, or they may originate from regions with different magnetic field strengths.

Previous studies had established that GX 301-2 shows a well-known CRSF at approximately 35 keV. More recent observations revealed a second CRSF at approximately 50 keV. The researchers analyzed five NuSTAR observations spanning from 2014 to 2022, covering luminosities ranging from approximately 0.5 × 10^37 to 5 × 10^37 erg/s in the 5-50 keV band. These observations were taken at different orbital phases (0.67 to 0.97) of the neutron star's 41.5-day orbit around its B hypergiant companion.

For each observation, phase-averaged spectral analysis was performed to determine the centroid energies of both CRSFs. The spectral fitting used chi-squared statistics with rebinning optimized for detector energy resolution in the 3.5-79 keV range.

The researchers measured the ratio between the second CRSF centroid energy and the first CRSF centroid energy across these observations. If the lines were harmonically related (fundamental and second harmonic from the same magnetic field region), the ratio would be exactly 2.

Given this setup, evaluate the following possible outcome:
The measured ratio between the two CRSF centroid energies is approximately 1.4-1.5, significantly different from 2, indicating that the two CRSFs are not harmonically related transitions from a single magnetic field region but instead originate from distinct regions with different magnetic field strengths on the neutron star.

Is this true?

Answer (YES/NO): YES